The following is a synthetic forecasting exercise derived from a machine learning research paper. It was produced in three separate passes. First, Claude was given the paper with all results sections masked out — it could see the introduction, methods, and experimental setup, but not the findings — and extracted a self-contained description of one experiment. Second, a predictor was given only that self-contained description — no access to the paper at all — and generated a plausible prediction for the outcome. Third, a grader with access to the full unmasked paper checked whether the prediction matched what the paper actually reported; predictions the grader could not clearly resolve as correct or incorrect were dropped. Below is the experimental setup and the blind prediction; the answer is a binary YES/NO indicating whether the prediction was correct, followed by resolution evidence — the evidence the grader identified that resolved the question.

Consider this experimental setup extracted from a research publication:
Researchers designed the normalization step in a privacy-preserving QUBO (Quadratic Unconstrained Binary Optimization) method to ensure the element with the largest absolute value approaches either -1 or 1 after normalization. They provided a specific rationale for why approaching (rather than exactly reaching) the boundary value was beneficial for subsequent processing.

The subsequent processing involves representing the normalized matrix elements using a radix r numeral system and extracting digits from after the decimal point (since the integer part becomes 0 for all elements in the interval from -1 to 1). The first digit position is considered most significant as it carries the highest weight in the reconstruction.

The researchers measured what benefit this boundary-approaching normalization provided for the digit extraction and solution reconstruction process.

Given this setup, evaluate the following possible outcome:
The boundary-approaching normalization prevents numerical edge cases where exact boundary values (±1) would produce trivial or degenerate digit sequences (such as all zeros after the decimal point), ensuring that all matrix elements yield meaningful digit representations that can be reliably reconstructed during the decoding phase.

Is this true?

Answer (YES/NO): NO